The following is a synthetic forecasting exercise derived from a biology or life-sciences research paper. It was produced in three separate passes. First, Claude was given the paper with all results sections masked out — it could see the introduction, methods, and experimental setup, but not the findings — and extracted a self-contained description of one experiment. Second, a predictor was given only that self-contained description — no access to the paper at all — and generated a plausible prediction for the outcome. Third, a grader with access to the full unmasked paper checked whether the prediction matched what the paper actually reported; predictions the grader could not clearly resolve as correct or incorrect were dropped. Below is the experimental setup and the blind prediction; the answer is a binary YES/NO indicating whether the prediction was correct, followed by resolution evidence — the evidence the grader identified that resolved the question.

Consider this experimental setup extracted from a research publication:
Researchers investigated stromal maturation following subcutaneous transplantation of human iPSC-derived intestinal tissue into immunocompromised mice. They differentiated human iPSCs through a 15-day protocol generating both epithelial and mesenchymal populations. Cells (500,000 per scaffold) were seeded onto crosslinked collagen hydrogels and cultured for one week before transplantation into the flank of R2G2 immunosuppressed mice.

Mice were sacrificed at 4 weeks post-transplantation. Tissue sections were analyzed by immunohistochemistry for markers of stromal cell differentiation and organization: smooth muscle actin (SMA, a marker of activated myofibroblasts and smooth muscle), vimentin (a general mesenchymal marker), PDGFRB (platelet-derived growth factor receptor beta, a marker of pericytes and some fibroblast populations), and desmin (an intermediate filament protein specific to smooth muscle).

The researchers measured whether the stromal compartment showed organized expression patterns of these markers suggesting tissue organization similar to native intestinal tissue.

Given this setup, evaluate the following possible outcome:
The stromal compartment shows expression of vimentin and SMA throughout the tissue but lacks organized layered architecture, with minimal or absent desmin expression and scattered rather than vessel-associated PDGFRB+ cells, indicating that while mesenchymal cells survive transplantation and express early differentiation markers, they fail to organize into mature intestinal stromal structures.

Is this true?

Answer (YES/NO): NO